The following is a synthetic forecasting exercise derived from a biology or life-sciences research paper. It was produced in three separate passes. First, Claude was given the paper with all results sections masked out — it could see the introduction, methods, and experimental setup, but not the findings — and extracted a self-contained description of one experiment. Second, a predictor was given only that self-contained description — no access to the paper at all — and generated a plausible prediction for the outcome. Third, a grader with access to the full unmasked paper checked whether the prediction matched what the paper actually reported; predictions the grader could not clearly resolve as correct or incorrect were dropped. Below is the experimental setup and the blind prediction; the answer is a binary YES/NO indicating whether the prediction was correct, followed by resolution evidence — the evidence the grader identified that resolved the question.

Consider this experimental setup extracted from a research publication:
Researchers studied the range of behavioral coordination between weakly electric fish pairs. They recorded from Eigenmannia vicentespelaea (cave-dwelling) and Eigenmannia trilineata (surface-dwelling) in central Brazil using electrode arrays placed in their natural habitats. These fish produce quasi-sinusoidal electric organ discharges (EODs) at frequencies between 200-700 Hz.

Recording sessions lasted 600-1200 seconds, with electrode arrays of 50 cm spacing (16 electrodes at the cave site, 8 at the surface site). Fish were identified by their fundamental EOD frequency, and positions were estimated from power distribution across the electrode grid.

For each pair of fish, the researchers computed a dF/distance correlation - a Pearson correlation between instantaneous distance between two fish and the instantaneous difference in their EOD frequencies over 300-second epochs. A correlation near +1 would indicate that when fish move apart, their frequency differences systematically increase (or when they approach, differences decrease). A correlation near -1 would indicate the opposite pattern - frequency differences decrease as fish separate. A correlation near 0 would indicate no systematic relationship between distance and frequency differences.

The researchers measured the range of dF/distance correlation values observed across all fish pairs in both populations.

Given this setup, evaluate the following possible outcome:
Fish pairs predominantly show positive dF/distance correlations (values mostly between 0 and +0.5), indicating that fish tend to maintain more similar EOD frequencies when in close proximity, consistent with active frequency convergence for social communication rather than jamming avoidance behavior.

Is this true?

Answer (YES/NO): NO